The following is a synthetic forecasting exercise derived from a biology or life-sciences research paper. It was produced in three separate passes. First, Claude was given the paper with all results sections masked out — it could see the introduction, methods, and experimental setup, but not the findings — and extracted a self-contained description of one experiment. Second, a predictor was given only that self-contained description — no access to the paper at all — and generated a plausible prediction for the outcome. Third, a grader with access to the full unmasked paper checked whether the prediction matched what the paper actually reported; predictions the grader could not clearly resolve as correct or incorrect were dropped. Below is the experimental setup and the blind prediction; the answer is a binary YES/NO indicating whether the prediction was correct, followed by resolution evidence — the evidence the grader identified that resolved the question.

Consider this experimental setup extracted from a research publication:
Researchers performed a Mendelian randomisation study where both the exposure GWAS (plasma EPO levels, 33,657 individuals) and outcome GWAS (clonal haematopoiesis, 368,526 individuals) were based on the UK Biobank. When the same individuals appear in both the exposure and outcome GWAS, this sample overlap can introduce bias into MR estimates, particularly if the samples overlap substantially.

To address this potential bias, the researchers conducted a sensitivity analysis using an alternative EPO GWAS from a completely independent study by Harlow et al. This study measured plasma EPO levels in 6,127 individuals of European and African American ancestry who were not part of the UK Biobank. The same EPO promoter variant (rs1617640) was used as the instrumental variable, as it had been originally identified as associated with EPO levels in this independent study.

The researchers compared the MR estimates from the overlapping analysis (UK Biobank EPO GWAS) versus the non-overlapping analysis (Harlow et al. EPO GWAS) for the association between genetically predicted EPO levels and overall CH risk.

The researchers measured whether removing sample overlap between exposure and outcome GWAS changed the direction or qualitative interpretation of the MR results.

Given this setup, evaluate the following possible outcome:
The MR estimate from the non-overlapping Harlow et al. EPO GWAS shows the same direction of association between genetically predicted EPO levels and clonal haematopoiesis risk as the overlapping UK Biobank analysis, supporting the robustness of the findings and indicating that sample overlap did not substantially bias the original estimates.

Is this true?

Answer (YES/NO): YES